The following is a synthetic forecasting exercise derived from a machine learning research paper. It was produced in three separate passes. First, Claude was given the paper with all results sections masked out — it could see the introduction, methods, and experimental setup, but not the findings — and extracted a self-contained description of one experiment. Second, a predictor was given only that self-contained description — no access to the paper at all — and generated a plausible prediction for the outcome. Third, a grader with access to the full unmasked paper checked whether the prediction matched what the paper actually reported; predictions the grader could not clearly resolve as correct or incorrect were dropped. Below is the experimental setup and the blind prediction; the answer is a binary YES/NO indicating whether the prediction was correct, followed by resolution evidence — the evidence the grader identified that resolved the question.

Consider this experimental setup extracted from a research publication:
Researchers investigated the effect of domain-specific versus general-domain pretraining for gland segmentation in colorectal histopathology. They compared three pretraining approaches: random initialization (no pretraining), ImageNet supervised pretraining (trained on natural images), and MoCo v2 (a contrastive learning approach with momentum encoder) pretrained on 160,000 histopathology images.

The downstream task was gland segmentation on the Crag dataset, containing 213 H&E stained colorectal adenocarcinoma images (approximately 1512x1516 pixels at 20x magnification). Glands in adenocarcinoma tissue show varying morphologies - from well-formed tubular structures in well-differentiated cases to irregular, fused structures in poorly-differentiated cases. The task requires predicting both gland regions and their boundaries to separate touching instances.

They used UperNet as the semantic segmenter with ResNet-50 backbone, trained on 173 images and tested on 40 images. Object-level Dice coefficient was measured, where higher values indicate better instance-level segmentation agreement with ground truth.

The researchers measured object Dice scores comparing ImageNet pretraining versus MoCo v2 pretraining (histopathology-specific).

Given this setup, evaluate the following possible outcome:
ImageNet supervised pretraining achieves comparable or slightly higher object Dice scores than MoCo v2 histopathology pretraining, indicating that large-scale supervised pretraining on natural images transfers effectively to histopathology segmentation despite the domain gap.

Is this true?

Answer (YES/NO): NO